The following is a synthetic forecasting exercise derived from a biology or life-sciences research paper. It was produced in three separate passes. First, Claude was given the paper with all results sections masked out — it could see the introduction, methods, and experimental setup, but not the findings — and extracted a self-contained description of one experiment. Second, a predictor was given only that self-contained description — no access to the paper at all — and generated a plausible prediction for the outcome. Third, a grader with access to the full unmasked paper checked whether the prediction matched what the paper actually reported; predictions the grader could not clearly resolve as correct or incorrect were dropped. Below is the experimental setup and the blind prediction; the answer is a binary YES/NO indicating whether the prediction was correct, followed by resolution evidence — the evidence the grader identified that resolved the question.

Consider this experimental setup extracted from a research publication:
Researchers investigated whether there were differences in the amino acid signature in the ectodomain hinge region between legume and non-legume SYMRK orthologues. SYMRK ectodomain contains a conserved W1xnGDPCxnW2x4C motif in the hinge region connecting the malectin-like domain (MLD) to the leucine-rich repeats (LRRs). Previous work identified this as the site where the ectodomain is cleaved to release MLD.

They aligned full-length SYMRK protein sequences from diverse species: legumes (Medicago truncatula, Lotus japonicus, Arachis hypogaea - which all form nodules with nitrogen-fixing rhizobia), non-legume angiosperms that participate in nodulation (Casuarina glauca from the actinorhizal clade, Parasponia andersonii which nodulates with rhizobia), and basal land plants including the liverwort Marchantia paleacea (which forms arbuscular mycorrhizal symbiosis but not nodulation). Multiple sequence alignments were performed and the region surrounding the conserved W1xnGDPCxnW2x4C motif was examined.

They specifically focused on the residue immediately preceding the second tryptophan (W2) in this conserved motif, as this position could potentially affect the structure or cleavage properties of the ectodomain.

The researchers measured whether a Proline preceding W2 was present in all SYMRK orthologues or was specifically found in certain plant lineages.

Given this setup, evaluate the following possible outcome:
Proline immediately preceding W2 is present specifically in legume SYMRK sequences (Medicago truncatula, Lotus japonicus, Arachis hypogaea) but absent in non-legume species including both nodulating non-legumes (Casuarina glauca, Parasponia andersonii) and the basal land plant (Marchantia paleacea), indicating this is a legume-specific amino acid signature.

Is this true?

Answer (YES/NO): NO